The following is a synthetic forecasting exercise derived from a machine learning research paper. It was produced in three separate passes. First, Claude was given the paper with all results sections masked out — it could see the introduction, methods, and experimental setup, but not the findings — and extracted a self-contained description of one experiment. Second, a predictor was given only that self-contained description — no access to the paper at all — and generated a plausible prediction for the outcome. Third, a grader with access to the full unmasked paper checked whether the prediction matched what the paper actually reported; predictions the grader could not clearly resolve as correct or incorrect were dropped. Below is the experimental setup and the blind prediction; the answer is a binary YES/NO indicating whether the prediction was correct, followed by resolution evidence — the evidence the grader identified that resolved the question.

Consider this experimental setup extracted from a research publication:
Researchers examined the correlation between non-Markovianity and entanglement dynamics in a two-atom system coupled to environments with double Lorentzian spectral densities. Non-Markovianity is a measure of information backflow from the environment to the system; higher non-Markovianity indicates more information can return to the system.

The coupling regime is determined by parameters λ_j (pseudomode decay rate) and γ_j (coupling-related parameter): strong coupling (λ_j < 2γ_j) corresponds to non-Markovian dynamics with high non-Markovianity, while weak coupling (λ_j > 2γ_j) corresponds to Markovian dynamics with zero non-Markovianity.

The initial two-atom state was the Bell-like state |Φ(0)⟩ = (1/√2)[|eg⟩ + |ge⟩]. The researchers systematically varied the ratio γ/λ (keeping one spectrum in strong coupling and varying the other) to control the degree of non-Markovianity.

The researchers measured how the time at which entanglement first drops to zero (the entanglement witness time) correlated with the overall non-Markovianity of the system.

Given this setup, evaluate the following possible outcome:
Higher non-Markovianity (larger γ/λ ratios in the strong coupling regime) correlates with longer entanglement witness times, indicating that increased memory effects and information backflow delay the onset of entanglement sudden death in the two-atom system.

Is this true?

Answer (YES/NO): YES